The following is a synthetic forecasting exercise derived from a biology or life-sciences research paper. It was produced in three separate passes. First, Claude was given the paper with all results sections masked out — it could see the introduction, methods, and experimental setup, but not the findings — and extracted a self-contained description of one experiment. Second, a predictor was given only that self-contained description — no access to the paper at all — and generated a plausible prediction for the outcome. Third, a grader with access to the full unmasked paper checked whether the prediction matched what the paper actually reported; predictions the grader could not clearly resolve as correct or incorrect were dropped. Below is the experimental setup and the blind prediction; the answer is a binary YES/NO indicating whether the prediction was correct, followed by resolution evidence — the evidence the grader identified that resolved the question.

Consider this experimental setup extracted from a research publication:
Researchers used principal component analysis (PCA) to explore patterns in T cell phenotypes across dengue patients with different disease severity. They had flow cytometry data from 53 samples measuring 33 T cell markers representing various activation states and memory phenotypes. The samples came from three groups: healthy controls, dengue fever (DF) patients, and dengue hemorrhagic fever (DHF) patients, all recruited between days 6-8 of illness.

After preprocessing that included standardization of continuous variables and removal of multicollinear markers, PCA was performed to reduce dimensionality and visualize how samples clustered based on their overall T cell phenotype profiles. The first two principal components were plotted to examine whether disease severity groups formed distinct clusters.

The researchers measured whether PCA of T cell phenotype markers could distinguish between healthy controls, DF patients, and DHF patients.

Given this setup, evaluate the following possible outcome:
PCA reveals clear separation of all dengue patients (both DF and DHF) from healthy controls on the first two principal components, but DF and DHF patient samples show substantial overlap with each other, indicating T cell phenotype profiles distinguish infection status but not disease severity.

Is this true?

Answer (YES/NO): NO